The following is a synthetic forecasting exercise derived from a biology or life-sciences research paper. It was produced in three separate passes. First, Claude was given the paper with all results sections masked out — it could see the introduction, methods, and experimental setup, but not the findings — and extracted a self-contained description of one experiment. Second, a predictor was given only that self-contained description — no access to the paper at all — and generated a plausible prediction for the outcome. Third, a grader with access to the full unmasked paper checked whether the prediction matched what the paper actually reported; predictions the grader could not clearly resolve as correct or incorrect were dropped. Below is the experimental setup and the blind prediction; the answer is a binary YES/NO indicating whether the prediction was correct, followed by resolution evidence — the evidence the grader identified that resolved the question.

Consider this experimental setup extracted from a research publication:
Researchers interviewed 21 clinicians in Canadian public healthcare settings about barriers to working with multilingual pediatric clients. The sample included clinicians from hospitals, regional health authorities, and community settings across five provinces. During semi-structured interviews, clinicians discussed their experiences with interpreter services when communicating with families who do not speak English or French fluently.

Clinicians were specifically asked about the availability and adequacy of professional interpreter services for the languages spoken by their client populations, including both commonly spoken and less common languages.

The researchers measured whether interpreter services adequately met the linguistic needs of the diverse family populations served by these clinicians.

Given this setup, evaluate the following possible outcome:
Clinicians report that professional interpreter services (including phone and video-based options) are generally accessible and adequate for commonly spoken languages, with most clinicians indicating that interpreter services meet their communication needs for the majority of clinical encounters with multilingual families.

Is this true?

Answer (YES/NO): NO